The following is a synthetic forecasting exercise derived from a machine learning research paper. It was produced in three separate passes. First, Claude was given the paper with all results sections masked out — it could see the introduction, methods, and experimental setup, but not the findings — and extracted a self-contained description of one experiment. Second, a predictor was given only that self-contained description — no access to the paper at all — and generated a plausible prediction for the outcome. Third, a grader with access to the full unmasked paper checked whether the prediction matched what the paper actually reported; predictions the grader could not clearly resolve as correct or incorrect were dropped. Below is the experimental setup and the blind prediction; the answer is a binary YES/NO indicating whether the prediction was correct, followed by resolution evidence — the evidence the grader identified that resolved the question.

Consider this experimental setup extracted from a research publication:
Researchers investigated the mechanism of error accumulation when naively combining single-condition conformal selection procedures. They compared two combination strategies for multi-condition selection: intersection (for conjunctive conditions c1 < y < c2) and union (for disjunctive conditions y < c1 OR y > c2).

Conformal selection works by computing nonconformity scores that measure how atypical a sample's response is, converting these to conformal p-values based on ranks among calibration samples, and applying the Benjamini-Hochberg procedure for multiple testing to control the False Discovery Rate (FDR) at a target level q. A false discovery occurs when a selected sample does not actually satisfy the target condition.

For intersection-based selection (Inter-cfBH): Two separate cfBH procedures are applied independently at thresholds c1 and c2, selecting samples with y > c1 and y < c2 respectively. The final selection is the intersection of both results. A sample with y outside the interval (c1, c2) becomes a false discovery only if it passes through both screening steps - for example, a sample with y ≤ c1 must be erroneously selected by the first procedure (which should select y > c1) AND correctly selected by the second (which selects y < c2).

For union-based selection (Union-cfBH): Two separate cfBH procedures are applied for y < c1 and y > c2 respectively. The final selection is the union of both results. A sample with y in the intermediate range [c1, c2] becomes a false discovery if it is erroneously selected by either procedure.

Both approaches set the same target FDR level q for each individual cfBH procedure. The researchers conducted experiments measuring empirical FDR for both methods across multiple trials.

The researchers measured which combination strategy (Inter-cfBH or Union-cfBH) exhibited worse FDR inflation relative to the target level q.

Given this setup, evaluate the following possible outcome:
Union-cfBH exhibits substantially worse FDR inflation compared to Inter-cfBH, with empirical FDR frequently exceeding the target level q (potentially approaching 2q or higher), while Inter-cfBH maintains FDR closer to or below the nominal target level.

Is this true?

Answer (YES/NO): NO